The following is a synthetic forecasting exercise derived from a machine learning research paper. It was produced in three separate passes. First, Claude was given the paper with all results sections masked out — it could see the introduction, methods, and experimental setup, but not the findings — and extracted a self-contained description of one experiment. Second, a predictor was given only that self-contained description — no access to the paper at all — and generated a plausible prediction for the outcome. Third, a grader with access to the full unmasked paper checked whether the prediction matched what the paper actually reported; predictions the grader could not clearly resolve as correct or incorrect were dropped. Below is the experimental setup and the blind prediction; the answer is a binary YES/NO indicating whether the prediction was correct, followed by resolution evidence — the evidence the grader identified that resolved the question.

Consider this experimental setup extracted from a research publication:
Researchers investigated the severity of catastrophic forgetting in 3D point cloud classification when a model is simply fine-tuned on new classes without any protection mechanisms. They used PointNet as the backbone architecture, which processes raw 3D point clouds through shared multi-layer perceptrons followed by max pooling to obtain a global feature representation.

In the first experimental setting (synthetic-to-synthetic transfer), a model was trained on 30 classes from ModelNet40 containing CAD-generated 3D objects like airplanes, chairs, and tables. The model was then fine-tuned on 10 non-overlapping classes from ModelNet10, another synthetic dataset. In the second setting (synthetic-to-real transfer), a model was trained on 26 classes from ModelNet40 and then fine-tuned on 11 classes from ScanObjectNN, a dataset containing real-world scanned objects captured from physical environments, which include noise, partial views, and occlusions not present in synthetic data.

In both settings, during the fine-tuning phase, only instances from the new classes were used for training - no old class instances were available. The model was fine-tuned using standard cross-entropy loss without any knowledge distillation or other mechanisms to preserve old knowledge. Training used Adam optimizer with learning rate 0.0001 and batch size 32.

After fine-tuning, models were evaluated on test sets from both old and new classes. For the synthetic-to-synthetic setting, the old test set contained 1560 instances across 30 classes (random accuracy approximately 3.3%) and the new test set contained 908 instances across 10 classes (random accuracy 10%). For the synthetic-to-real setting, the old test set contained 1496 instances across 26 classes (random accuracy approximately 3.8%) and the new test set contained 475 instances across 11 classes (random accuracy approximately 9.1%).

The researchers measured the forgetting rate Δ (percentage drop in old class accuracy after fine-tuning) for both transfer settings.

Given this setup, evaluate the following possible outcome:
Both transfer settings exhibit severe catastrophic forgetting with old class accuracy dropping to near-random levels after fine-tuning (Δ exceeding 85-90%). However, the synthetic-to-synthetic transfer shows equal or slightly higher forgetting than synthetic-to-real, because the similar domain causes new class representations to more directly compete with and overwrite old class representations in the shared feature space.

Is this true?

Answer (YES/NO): NO